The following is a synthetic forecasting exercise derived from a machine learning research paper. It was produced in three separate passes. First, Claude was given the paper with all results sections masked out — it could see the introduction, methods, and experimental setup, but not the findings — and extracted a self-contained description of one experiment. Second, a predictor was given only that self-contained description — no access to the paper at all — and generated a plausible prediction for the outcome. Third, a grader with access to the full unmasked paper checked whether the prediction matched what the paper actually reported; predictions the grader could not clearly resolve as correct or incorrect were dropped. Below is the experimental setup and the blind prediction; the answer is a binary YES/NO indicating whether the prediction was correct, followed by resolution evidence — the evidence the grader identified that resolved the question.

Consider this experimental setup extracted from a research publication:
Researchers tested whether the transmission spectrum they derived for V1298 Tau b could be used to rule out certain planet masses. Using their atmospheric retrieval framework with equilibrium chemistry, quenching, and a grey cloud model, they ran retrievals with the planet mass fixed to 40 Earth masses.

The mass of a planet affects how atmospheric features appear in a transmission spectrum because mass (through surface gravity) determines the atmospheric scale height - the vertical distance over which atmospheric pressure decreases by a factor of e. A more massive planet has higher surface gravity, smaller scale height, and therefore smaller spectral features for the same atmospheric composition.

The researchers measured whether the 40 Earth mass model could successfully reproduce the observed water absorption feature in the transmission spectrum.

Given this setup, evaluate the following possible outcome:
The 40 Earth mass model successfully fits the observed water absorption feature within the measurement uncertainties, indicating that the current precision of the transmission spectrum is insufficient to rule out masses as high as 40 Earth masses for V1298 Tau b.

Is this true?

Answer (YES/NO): NO